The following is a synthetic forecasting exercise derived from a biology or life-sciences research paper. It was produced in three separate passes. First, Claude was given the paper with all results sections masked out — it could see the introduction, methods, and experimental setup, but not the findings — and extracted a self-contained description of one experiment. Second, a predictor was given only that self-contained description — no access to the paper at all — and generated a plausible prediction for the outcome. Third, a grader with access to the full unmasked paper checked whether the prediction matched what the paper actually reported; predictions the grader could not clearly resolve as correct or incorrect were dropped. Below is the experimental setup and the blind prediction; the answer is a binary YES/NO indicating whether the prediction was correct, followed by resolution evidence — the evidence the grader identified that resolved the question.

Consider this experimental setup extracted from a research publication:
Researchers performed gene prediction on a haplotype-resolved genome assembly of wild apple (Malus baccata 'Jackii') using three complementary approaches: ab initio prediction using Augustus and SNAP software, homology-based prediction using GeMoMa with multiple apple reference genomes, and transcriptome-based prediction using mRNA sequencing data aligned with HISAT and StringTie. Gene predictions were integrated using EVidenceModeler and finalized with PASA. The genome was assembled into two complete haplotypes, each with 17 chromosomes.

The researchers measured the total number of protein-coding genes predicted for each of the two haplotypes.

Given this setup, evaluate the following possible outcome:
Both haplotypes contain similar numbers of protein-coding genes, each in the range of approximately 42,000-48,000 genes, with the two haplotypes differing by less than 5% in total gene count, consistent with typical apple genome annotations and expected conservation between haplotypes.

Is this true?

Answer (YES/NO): NO